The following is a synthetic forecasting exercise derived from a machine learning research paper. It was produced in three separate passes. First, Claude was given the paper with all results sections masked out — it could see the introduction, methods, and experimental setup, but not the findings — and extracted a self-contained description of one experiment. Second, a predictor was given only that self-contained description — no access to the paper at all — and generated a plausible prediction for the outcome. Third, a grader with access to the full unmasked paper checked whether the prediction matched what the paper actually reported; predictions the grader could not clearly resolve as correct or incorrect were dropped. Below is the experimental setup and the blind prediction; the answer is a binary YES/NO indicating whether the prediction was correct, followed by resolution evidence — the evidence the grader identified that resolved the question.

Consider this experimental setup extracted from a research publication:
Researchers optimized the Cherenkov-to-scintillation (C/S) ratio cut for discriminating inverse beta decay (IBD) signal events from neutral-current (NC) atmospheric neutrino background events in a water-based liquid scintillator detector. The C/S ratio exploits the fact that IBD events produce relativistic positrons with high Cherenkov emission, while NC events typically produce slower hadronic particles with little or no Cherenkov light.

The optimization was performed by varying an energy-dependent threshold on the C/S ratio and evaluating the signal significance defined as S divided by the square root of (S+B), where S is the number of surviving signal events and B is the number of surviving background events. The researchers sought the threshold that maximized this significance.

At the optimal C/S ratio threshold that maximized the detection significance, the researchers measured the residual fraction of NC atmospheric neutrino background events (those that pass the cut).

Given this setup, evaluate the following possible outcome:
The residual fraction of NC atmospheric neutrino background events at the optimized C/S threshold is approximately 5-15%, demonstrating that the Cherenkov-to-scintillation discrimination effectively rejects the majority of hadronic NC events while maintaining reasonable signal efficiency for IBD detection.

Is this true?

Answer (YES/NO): NO